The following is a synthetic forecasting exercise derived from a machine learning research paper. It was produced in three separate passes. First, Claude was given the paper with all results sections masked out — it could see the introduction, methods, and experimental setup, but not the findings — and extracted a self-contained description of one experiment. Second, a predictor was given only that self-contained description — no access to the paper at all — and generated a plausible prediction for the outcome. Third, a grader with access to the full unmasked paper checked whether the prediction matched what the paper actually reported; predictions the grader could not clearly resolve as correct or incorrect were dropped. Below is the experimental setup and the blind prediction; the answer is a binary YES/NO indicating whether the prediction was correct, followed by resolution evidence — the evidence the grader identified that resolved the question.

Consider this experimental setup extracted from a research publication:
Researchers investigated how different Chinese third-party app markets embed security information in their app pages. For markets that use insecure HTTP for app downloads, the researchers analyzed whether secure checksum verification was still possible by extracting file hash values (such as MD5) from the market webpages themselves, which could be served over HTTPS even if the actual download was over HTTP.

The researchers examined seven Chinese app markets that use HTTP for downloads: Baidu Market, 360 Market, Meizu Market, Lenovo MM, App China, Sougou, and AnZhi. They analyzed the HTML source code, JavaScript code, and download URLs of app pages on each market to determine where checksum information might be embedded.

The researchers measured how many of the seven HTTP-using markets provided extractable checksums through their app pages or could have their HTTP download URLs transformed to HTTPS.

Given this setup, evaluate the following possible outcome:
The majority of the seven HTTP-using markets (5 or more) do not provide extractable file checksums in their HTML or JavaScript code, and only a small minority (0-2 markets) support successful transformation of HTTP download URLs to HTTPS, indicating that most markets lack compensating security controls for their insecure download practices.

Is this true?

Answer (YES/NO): NO